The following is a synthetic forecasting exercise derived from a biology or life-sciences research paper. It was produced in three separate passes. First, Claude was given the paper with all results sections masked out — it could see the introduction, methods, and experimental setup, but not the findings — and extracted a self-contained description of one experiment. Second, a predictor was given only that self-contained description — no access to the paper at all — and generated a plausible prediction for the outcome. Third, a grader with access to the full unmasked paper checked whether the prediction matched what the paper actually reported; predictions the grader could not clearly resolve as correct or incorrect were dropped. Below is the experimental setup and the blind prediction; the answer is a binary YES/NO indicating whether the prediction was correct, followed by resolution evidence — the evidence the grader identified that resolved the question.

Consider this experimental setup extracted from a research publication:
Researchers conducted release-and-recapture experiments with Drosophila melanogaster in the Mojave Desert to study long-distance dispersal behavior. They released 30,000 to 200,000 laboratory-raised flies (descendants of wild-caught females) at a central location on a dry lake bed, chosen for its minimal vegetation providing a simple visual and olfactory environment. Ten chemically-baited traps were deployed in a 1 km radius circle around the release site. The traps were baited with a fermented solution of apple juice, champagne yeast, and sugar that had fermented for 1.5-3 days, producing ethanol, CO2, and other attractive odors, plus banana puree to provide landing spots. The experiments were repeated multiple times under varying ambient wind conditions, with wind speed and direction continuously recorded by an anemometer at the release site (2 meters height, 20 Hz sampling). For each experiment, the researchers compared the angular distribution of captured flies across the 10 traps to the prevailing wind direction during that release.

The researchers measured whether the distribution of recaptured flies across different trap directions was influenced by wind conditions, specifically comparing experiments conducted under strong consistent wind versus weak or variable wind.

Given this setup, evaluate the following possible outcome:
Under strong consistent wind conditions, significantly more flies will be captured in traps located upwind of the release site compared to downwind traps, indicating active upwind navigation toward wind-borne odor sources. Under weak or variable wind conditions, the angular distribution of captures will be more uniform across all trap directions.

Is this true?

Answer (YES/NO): NO